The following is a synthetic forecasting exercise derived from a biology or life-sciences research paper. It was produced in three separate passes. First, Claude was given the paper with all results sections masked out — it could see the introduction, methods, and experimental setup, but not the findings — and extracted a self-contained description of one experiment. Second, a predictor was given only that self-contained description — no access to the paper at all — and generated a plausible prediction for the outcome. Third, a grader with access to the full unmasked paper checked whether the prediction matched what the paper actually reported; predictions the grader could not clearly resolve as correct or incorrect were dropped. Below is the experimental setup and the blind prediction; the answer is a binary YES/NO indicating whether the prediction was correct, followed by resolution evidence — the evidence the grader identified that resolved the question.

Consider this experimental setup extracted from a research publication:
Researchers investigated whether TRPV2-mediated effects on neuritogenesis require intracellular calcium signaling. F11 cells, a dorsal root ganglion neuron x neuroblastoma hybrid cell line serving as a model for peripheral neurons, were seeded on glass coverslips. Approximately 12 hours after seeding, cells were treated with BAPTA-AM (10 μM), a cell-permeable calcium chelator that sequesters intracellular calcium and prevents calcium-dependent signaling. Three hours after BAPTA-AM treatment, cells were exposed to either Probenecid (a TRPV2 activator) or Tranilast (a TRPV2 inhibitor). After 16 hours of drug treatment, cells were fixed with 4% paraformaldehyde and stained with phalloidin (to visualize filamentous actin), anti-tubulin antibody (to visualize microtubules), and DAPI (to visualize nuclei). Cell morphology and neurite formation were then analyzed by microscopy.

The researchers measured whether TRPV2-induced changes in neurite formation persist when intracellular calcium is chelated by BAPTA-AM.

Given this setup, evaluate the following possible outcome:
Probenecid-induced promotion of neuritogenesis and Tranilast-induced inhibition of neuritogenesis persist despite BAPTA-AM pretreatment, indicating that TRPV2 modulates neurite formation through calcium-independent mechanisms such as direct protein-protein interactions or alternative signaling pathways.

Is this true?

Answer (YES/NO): YES